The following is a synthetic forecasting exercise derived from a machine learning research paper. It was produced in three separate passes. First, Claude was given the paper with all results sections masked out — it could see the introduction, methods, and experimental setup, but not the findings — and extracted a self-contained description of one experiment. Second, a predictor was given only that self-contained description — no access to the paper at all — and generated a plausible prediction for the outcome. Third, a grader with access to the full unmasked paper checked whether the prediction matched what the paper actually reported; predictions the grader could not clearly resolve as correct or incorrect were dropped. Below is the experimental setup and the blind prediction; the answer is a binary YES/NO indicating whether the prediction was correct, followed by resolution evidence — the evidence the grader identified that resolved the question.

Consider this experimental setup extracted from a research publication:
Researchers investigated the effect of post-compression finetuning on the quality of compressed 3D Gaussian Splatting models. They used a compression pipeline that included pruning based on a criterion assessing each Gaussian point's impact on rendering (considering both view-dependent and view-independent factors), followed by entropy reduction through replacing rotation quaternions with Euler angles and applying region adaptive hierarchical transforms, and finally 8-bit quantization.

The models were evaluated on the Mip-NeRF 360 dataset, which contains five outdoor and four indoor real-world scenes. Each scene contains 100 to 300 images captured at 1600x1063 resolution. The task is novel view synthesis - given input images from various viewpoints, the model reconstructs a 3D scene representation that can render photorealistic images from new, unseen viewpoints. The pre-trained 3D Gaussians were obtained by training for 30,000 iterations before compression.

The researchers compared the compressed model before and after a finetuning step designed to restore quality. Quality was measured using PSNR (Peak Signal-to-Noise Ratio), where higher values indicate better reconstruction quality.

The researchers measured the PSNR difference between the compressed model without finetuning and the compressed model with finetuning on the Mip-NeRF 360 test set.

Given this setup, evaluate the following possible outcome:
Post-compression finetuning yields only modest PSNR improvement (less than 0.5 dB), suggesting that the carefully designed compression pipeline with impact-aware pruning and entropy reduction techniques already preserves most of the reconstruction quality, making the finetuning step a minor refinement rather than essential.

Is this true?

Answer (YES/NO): NO